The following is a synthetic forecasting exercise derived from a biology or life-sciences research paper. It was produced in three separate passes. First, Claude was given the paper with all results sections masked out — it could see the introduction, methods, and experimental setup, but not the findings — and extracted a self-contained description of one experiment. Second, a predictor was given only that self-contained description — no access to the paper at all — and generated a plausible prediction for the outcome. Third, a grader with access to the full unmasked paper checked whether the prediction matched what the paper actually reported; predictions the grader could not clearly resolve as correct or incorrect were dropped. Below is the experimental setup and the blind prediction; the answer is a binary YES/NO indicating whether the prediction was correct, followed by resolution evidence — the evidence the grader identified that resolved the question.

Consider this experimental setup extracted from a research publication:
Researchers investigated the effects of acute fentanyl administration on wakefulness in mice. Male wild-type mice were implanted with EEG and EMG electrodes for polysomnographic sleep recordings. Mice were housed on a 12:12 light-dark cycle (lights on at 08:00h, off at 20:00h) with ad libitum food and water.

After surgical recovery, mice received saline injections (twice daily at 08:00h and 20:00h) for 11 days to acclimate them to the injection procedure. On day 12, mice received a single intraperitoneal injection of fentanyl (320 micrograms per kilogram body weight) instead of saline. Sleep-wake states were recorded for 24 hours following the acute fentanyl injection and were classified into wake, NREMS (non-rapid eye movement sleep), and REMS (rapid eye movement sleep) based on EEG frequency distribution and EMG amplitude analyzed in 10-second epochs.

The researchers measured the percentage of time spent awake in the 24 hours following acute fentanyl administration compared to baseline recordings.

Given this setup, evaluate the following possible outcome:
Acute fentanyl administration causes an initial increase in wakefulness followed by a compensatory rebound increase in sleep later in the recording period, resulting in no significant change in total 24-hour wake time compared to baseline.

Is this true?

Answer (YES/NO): NO